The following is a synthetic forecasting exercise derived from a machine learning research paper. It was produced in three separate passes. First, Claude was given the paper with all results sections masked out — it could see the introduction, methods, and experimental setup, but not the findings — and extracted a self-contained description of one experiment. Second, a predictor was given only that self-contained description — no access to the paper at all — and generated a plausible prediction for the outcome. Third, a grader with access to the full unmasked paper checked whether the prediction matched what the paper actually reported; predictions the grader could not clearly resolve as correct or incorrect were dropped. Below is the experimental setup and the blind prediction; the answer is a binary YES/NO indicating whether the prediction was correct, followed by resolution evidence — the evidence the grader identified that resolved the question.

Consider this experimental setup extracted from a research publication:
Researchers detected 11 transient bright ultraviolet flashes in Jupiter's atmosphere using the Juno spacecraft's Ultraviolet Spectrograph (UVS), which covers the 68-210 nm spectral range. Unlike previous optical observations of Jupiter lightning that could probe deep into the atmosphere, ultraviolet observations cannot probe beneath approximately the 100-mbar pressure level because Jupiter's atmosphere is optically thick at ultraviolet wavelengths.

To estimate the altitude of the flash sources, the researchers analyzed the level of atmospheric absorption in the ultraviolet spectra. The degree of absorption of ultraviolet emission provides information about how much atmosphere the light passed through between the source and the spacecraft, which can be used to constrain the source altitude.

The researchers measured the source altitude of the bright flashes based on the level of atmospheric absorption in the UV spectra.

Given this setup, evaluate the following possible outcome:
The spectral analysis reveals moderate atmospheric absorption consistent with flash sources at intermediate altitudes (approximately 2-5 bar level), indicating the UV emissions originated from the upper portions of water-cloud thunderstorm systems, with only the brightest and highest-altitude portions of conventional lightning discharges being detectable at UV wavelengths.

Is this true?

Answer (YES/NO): NO